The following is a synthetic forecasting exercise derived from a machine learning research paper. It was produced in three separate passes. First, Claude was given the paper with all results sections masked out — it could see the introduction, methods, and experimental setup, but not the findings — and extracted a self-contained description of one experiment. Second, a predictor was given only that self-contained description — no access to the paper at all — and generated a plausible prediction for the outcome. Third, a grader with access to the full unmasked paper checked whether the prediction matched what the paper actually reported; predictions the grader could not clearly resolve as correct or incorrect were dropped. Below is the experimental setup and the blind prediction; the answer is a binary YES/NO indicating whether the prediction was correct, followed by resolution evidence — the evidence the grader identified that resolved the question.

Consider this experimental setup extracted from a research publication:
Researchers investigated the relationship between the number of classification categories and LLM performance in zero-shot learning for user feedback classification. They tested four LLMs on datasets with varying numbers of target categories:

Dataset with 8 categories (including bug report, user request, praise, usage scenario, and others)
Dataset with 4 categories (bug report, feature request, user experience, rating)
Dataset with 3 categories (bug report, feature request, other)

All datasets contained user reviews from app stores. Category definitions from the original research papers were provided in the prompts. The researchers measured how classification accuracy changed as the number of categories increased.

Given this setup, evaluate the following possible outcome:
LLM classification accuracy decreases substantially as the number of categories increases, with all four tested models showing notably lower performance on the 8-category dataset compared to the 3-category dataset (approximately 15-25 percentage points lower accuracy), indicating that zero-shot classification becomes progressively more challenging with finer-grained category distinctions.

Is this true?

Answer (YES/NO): NO